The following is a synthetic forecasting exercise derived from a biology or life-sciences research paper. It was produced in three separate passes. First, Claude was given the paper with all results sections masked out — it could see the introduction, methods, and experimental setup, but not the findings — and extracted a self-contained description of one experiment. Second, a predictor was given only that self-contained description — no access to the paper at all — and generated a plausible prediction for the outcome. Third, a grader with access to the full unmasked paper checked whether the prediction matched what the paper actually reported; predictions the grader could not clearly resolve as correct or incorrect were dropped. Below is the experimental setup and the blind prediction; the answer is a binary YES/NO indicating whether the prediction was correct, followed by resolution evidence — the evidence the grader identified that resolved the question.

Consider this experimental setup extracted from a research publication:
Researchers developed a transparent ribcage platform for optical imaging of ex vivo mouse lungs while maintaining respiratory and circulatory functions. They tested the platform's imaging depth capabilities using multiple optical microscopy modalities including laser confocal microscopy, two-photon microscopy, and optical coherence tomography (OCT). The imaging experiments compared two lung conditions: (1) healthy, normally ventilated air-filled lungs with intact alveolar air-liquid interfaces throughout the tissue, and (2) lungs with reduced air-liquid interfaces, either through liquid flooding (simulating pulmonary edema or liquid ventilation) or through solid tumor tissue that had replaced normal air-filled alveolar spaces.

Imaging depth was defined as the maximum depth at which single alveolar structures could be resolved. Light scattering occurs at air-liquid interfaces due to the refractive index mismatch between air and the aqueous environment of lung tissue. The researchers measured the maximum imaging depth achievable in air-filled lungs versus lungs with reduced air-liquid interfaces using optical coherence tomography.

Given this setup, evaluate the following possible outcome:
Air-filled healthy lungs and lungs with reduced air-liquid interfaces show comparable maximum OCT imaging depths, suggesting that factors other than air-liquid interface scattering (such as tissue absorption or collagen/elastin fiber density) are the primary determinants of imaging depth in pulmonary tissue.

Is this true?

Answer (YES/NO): NO